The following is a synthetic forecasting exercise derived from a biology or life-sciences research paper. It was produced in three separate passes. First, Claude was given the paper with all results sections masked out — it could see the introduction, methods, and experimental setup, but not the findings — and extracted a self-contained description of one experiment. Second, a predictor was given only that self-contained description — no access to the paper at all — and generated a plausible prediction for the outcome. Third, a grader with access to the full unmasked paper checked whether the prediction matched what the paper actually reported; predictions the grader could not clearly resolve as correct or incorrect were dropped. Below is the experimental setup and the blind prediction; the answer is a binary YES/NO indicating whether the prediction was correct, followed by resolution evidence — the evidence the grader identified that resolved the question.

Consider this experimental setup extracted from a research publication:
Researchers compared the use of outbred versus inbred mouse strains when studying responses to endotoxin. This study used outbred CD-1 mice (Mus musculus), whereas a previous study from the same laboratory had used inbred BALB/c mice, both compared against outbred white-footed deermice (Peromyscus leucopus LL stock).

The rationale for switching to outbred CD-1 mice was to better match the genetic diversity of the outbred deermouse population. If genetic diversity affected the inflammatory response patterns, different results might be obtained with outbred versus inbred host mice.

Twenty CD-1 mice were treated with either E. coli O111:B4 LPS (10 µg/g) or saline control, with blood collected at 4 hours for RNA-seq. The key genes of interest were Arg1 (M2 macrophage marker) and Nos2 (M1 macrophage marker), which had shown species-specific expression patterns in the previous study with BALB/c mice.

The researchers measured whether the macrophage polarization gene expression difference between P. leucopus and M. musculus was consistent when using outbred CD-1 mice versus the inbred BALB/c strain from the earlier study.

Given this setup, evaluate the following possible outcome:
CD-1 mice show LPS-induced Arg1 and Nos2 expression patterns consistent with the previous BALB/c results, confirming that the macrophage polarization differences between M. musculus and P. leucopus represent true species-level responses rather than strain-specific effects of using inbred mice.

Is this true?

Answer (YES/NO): YES